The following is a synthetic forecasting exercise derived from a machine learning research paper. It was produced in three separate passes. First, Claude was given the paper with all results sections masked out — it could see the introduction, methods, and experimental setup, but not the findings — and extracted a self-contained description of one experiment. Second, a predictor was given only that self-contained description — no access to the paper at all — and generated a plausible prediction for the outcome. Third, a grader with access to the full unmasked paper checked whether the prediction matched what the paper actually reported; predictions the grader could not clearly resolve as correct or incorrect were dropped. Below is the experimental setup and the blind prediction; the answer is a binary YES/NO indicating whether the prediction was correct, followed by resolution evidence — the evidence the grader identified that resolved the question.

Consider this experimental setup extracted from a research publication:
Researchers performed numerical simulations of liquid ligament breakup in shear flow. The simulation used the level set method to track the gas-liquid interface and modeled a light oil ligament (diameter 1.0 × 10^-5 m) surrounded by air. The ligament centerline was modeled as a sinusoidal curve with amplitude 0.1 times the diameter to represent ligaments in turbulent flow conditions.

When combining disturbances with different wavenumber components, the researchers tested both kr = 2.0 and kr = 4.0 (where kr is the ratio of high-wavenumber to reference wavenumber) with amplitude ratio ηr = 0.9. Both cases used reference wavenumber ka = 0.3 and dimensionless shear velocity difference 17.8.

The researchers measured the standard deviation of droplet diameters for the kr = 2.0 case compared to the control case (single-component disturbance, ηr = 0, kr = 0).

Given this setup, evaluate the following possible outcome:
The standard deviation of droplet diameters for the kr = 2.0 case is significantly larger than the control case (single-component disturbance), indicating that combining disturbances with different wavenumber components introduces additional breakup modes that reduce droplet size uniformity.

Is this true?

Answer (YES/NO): NO